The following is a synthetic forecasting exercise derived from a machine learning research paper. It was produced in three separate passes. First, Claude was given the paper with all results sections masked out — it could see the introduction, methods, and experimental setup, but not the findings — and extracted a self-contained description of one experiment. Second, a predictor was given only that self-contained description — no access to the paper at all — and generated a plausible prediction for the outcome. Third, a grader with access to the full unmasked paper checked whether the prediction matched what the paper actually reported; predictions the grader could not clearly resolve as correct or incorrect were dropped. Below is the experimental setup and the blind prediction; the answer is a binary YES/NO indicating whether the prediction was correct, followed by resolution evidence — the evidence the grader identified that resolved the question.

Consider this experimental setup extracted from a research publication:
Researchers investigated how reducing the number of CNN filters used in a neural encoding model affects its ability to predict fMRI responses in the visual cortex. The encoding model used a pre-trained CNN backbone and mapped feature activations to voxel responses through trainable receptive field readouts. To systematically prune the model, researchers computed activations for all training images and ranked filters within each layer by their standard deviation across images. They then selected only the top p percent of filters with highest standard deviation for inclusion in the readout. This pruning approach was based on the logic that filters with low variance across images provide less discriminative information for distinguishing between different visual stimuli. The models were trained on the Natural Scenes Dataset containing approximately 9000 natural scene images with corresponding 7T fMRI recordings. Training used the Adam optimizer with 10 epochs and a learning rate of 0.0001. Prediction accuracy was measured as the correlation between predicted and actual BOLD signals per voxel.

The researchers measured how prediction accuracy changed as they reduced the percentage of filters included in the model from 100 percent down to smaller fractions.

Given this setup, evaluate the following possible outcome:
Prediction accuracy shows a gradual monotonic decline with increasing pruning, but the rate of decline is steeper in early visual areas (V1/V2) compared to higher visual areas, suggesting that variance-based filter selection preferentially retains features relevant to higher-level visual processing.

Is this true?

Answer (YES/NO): NO